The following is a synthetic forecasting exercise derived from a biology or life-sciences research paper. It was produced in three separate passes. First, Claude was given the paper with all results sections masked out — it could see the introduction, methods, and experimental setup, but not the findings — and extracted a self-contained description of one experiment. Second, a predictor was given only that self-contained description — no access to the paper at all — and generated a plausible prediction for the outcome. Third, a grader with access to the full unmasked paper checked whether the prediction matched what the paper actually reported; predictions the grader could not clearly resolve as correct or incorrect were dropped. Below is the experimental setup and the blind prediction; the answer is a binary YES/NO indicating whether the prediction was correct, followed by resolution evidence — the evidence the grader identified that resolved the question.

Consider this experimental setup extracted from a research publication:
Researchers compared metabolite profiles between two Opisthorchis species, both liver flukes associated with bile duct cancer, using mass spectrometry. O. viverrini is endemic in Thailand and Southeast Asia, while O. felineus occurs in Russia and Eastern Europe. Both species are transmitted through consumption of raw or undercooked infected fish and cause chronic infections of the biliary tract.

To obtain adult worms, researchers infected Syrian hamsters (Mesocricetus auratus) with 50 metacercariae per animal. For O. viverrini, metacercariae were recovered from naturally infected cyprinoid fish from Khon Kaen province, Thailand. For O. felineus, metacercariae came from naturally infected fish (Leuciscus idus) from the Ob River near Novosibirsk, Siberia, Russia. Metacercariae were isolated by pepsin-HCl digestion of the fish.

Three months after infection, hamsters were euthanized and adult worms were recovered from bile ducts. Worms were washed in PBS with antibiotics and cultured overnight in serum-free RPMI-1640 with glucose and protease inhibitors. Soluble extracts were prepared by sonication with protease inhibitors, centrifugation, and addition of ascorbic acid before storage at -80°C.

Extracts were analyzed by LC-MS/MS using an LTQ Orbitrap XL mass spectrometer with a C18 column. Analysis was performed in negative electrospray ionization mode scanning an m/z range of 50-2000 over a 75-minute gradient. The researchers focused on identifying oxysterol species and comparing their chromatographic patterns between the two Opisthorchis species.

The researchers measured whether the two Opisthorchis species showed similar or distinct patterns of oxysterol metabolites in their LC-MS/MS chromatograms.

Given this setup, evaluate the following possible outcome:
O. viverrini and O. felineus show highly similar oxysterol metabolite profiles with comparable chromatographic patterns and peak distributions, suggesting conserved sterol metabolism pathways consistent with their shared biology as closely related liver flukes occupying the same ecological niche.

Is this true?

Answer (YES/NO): YES